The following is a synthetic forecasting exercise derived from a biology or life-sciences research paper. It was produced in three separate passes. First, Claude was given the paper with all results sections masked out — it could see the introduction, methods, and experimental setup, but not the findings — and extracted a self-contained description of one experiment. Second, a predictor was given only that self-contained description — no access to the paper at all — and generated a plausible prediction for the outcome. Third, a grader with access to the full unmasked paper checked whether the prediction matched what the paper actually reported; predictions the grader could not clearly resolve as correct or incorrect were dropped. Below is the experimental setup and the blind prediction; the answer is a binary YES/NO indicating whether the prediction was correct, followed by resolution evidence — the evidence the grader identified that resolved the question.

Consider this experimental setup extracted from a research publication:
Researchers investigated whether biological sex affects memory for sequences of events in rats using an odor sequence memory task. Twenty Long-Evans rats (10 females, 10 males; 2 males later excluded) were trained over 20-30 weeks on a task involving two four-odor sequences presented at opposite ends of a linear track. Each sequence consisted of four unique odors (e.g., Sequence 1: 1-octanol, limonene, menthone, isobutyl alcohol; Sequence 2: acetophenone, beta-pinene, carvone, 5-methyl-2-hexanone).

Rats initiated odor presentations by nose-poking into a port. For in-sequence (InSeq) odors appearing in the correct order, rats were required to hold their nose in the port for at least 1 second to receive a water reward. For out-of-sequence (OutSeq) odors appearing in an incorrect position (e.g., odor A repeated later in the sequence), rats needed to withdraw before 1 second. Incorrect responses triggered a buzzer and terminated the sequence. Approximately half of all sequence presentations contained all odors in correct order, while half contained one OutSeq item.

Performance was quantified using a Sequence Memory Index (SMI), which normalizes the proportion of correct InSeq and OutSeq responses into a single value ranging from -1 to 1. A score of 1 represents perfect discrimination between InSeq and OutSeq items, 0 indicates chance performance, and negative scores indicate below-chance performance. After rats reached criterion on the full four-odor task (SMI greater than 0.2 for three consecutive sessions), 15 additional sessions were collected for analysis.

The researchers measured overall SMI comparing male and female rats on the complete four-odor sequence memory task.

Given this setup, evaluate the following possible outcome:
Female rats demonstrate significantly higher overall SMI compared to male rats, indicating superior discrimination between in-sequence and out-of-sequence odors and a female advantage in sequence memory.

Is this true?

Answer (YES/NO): NO